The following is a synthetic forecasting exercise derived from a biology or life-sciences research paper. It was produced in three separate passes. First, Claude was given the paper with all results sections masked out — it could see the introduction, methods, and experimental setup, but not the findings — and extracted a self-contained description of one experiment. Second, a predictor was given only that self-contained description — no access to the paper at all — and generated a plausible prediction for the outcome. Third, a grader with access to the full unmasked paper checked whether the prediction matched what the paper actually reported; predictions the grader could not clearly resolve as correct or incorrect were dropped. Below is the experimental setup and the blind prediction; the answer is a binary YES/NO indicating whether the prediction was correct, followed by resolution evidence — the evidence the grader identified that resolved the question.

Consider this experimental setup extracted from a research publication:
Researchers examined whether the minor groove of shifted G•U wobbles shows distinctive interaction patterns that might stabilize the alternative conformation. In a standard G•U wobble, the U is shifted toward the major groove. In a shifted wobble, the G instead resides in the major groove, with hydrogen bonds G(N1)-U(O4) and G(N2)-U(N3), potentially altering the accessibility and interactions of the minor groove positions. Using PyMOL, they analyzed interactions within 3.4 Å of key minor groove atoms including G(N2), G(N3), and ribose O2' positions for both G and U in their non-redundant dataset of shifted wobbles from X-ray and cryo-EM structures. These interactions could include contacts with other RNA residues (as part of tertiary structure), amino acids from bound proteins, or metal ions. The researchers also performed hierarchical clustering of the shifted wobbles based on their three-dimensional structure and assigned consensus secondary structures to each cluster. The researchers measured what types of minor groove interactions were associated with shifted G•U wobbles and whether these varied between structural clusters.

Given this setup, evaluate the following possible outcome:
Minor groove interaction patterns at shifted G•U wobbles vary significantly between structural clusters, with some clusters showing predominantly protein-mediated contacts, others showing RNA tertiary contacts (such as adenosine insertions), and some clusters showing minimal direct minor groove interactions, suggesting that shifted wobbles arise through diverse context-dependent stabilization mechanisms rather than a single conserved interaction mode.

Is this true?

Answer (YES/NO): YES